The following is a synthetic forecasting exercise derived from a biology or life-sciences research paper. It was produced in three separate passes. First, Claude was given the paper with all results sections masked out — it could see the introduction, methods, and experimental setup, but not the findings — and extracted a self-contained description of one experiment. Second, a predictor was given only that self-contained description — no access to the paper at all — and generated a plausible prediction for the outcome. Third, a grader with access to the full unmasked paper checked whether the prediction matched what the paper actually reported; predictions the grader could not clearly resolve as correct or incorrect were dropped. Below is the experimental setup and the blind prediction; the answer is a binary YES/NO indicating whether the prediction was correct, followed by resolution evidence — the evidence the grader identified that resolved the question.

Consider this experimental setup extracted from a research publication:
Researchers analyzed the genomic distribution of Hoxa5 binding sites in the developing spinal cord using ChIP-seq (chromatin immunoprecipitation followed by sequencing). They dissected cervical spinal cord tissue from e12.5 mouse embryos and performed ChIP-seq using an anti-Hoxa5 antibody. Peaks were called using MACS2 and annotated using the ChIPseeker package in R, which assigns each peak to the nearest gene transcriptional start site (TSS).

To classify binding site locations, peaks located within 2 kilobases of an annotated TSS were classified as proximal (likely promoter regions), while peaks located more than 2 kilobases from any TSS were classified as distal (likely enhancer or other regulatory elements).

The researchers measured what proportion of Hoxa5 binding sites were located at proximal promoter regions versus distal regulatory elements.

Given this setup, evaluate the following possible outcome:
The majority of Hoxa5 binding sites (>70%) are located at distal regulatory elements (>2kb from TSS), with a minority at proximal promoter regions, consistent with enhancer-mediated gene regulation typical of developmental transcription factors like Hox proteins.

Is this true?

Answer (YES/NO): NO